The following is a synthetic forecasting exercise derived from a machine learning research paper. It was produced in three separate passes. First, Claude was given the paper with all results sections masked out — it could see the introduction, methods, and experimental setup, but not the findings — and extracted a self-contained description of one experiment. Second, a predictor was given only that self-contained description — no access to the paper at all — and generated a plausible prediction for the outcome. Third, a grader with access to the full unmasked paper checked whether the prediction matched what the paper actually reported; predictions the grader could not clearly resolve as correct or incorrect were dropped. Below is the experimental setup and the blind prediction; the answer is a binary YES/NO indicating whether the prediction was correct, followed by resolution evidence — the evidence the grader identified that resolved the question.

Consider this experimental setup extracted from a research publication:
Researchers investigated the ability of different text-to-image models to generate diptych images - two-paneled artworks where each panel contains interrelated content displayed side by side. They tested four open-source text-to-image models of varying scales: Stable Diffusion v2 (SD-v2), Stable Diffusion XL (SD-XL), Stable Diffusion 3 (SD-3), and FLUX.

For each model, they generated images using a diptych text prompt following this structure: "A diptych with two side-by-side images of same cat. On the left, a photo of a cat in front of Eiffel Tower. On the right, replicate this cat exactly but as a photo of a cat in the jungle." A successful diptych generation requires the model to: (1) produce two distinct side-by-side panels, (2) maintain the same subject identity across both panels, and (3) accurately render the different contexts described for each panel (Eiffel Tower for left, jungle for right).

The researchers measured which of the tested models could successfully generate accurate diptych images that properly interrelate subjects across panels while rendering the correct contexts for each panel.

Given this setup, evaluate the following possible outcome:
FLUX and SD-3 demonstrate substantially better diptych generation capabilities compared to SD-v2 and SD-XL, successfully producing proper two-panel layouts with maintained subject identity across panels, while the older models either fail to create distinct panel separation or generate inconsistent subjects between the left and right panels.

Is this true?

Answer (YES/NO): NO